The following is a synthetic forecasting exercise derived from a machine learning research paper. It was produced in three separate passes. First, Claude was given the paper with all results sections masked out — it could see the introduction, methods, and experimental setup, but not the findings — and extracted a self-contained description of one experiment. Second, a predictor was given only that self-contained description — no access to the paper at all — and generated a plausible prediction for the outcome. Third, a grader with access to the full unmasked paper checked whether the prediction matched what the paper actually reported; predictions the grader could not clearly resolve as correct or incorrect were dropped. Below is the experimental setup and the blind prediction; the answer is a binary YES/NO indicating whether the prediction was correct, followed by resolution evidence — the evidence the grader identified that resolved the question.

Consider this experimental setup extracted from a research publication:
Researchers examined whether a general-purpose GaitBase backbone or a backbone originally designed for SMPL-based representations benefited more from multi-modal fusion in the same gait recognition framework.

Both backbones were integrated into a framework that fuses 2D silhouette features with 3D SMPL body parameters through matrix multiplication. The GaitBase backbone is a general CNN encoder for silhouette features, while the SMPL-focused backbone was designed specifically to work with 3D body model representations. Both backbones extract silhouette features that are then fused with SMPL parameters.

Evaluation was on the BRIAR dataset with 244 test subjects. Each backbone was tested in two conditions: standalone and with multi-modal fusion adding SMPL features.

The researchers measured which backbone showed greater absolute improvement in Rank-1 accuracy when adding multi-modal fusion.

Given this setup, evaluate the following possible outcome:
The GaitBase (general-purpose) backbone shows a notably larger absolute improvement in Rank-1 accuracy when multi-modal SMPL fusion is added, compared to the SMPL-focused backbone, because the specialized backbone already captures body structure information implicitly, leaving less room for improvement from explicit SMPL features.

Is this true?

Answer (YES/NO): YES